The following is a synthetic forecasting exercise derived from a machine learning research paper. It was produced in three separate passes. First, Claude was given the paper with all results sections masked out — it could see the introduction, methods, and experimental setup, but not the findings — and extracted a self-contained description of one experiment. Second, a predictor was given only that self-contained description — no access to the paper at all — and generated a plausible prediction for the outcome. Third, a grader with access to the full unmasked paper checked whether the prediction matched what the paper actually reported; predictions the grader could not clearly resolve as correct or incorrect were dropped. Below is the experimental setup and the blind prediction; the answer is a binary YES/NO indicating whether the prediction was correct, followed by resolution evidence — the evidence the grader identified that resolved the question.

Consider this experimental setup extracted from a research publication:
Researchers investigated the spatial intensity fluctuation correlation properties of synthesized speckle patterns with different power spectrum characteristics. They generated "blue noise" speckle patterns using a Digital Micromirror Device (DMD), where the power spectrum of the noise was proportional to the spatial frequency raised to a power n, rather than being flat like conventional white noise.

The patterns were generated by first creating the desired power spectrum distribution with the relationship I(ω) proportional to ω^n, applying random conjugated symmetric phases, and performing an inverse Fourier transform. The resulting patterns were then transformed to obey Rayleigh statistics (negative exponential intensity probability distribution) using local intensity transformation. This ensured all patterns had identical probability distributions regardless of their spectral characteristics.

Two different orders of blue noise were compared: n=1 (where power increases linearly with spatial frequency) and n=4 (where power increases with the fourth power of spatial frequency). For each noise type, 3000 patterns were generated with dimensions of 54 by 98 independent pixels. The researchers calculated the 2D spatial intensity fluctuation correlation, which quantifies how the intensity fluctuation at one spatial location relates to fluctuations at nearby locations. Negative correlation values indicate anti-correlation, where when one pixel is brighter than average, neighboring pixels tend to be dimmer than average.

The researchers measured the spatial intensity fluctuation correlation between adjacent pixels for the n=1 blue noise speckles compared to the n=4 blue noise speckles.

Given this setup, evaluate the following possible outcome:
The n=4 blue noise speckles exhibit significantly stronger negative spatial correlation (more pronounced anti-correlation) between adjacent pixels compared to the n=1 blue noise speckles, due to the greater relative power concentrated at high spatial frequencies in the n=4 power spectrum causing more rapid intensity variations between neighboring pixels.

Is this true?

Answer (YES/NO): YES